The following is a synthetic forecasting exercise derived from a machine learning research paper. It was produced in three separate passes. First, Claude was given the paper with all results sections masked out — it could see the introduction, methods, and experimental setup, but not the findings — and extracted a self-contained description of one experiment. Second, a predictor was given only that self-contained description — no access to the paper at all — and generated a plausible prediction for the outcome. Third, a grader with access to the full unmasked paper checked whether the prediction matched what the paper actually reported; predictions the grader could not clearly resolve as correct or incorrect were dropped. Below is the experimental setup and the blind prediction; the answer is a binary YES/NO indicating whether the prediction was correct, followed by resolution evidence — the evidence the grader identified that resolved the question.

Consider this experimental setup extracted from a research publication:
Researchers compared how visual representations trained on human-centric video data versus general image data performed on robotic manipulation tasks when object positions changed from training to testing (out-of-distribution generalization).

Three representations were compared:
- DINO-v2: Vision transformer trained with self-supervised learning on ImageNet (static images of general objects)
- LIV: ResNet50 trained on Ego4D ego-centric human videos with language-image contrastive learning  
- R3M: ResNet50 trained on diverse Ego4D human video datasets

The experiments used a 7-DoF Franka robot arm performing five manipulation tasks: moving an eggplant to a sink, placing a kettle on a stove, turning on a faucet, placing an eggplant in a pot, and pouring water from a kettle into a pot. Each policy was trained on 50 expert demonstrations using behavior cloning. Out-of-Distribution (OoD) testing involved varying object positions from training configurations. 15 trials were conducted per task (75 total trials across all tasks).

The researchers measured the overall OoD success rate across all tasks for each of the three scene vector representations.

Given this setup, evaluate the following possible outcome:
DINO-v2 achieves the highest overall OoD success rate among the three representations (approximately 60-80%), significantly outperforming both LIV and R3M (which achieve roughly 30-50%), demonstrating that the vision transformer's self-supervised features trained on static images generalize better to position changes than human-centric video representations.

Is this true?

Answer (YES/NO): NO